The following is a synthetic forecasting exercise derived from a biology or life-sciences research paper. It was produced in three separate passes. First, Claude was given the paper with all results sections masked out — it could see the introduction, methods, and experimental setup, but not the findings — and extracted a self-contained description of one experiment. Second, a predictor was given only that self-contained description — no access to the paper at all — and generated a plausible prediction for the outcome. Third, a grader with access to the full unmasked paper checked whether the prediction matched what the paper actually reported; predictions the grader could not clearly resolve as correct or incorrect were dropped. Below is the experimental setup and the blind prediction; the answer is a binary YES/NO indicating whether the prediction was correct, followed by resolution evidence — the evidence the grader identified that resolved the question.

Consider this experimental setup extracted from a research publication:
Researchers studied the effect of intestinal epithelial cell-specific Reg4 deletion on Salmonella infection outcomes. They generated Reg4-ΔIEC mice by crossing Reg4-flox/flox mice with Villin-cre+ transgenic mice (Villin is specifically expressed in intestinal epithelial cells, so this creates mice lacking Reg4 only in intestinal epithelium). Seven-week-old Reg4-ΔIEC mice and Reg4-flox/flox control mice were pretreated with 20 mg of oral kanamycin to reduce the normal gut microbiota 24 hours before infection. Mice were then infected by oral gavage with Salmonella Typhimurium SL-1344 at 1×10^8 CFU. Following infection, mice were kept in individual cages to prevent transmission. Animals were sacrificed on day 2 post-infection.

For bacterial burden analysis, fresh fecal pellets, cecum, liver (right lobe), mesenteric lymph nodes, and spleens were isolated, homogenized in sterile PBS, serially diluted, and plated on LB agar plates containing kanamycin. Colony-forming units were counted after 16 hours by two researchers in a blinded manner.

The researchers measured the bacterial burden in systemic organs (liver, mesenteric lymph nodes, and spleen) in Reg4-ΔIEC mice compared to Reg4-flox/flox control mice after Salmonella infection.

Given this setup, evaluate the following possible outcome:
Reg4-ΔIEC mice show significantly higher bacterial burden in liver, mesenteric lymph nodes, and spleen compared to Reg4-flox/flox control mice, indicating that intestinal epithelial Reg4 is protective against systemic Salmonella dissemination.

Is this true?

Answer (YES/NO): YES